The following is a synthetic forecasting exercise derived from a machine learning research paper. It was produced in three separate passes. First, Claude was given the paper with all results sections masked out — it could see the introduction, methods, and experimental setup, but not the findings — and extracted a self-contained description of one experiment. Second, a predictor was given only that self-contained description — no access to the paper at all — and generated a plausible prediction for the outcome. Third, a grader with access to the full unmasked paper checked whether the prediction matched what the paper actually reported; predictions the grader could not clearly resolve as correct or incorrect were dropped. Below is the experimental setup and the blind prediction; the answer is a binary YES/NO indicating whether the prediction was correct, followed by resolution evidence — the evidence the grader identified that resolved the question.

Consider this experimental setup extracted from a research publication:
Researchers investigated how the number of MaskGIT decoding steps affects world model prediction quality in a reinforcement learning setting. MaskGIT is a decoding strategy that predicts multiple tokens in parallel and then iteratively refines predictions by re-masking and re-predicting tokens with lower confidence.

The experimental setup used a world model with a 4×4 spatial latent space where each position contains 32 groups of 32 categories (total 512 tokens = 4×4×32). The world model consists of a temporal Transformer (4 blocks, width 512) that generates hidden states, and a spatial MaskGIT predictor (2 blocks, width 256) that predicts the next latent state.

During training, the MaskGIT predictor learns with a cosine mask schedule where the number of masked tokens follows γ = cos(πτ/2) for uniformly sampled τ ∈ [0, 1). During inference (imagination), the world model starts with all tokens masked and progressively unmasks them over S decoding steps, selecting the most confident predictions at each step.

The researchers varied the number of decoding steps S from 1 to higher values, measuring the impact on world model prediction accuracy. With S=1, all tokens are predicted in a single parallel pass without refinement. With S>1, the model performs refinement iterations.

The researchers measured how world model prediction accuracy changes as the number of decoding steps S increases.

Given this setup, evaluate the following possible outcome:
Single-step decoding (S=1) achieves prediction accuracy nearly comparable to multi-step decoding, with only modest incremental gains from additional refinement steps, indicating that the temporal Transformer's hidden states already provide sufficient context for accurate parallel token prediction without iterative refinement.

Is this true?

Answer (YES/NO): NO